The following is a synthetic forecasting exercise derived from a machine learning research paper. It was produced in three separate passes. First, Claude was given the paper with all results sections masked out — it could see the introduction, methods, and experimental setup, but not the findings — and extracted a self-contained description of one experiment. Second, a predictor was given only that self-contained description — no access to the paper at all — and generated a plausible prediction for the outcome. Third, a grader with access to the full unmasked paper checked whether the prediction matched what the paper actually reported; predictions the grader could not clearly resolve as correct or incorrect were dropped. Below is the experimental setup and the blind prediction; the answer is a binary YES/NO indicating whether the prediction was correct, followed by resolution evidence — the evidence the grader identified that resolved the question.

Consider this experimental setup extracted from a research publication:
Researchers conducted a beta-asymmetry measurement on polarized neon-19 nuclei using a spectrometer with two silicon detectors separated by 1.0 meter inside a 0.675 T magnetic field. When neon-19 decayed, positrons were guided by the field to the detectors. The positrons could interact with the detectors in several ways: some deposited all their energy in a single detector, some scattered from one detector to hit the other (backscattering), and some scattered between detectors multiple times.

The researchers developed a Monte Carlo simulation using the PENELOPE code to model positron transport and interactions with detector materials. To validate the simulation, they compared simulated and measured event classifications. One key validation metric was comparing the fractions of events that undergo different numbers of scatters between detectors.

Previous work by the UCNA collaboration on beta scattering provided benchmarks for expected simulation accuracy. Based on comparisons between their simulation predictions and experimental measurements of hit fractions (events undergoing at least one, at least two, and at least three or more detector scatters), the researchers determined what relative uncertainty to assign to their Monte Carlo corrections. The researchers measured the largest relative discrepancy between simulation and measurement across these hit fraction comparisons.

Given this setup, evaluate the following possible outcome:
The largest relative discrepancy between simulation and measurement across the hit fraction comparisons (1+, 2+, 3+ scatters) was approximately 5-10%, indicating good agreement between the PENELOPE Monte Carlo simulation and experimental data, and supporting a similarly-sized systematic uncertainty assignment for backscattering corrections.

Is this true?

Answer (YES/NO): NO